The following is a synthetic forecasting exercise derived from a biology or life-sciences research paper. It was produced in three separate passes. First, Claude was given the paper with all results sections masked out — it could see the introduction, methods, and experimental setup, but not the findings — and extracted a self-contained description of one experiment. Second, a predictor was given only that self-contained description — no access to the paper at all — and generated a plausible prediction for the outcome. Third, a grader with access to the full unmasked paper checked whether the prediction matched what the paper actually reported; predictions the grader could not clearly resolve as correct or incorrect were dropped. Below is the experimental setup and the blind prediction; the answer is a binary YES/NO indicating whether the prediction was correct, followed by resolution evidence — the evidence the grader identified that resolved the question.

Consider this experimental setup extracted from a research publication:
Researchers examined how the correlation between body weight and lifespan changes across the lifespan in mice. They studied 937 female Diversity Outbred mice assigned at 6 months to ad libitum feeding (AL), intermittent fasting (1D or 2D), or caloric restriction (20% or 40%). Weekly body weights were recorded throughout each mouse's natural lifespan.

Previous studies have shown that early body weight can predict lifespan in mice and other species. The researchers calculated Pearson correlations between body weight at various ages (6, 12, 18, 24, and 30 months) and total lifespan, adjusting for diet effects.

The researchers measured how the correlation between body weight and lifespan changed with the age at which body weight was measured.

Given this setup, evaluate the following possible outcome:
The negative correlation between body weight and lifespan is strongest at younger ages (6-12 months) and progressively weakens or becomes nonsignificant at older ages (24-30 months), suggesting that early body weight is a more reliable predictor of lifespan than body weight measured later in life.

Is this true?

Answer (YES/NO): NO